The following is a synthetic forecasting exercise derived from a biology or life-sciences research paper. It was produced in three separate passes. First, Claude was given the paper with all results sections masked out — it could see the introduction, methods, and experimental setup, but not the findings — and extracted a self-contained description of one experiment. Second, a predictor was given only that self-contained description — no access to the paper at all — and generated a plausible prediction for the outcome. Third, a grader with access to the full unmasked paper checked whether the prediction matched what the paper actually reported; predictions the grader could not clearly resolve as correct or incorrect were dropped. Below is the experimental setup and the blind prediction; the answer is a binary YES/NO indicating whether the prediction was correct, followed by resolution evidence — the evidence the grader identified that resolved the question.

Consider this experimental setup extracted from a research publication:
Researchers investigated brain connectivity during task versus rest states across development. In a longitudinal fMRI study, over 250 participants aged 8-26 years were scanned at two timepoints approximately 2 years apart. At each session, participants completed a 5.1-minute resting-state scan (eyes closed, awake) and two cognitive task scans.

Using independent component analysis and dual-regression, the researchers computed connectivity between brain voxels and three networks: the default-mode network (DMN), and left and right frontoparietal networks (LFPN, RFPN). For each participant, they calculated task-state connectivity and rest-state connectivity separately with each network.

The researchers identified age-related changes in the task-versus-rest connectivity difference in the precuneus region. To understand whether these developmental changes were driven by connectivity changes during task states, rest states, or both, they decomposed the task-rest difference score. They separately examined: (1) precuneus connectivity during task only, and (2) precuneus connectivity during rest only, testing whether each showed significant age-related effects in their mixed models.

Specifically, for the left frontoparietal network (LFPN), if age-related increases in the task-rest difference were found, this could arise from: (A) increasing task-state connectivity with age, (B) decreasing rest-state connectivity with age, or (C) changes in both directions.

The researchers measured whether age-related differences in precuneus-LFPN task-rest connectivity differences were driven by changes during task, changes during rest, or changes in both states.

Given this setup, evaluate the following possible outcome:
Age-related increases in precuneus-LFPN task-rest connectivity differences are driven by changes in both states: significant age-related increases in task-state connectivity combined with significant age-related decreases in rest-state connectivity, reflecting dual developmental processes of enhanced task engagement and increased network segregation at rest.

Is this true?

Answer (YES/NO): NO